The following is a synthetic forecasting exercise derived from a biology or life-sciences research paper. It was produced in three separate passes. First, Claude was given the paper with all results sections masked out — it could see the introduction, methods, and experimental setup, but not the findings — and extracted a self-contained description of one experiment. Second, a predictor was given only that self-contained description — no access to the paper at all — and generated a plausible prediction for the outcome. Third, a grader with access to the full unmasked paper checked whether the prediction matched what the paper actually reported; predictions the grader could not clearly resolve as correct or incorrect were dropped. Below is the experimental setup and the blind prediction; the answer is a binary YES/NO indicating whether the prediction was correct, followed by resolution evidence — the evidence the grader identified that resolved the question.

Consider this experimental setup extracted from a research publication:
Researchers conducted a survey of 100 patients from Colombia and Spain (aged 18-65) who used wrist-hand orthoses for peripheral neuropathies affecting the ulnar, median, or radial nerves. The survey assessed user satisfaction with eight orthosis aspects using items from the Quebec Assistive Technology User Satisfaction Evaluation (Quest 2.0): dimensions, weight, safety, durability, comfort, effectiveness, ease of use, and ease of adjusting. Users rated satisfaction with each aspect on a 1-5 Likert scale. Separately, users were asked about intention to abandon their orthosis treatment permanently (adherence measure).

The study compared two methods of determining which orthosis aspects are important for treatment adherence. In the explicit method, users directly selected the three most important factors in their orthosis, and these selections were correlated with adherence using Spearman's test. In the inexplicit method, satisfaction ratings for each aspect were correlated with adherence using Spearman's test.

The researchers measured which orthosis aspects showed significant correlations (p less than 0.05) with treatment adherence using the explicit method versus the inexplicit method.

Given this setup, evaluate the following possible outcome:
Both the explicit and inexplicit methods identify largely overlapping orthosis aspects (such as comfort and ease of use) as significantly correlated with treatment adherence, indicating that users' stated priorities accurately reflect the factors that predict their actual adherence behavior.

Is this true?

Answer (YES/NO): NO